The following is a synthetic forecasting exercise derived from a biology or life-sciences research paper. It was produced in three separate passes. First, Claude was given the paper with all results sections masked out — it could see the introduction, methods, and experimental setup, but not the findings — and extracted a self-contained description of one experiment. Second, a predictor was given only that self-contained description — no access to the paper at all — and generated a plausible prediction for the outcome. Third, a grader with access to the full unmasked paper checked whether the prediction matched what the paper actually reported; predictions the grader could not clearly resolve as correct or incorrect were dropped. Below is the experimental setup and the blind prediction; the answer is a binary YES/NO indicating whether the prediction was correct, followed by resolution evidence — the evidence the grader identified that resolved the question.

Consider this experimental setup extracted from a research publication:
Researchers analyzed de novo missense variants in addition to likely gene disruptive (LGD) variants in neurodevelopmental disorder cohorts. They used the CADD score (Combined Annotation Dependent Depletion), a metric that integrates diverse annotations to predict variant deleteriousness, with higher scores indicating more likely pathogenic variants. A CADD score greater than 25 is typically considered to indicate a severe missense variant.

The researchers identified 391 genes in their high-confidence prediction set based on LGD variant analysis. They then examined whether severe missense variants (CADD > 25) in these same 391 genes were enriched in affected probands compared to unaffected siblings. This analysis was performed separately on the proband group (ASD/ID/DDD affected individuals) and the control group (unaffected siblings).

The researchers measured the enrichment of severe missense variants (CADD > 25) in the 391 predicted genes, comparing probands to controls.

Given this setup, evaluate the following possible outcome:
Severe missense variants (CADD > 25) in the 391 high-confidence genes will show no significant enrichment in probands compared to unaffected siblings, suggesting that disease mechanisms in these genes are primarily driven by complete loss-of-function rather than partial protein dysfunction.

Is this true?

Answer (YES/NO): NO